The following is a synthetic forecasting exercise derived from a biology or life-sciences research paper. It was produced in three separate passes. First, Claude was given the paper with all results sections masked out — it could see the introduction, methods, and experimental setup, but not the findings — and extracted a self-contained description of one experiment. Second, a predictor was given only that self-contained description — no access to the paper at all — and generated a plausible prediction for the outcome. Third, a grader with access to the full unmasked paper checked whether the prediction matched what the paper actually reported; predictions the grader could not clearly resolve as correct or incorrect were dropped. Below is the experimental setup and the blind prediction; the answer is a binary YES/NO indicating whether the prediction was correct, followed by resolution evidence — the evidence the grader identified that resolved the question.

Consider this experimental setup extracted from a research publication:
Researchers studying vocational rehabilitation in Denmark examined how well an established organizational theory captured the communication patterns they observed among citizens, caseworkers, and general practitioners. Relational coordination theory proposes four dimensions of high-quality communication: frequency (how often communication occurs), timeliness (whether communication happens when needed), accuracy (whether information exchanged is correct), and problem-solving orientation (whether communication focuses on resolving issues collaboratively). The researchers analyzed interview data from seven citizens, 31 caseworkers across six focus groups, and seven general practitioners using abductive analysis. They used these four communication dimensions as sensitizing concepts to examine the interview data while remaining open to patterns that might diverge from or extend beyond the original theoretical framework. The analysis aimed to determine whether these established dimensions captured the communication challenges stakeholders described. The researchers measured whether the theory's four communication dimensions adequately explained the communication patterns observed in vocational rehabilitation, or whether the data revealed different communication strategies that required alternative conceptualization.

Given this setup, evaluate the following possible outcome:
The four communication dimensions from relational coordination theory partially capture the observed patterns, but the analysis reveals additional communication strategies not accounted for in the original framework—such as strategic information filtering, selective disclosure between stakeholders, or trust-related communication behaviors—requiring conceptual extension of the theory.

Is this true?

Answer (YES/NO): YES